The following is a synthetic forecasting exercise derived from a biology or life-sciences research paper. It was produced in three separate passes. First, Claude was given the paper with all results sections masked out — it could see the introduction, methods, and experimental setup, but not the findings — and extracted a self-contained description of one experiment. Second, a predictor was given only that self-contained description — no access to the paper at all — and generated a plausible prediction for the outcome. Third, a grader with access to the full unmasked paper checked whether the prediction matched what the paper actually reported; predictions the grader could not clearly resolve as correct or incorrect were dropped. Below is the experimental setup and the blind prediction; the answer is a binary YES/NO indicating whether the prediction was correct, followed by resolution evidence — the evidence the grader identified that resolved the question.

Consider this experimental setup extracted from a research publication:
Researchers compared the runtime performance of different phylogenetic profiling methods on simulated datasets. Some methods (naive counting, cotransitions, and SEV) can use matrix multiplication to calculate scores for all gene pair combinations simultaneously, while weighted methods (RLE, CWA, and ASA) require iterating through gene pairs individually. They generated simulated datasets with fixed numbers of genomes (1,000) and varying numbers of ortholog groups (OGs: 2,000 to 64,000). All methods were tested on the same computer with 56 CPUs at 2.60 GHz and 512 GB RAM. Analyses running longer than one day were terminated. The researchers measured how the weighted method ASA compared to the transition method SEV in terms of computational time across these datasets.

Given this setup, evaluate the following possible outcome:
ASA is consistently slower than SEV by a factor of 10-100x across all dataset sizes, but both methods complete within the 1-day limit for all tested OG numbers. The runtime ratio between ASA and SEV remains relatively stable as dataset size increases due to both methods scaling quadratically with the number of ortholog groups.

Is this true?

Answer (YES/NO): NO